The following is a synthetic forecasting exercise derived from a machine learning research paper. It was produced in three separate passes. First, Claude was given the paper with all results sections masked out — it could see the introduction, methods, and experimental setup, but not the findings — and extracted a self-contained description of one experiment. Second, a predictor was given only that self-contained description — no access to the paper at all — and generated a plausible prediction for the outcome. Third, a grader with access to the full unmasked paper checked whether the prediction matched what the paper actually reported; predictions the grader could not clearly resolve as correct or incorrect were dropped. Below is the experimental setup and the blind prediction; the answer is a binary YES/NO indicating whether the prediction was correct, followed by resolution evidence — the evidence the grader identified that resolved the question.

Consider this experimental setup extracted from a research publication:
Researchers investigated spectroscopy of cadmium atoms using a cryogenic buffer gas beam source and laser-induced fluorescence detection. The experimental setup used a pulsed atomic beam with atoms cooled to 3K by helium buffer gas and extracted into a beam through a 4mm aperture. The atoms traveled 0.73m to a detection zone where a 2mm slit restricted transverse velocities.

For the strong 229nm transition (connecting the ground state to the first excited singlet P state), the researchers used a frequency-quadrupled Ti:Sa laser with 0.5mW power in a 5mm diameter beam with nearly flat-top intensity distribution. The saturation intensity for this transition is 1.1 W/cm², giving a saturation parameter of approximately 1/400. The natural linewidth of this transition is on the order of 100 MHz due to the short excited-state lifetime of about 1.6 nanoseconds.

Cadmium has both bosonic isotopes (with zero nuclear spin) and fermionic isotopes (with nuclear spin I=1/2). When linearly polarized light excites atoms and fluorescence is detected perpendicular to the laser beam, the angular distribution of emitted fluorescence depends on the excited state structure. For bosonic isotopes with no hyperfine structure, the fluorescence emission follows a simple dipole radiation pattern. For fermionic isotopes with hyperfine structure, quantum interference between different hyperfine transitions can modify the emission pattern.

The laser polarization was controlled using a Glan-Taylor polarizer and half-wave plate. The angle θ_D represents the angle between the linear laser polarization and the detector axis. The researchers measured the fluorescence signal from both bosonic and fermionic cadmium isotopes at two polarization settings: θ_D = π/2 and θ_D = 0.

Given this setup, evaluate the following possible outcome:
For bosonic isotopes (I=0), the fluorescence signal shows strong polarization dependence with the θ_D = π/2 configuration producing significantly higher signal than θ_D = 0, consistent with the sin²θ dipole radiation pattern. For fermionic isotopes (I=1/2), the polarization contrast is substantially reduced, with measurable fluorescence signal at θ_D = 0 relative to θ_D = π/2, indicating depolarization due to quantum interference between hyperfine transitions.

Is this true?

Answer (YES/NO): YES